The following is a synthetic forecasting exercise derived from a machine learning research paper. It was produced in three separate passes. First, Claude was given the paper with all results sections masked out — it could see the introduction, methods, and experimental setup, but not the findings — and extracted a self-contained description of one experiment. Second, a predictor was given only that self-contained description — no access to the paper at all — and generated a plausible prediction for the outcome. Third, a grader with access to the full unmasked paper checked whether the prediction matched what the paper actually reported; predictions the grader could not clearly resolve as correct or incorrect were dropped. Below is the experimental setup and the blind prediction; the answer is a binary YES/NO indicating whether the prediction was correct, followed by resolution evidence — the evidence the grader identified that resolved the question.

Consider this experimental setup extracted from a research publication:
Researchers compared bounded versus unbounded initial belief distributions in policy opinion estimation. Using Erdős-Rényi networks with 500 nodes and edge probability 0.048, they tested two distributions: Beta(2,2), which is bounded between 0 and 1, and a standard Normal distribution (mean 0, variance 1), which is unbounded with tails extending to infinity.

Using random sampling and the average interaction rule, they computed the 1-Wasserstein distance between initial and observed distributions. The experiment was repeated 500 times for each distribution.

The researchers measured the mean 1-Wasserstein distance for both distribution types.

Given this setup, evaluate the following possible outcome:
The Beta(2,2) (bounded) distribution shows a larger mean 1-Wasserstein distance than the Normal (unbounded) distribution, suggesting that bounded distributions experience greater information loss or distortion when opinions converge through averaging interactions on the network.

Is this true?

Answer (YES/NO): NO